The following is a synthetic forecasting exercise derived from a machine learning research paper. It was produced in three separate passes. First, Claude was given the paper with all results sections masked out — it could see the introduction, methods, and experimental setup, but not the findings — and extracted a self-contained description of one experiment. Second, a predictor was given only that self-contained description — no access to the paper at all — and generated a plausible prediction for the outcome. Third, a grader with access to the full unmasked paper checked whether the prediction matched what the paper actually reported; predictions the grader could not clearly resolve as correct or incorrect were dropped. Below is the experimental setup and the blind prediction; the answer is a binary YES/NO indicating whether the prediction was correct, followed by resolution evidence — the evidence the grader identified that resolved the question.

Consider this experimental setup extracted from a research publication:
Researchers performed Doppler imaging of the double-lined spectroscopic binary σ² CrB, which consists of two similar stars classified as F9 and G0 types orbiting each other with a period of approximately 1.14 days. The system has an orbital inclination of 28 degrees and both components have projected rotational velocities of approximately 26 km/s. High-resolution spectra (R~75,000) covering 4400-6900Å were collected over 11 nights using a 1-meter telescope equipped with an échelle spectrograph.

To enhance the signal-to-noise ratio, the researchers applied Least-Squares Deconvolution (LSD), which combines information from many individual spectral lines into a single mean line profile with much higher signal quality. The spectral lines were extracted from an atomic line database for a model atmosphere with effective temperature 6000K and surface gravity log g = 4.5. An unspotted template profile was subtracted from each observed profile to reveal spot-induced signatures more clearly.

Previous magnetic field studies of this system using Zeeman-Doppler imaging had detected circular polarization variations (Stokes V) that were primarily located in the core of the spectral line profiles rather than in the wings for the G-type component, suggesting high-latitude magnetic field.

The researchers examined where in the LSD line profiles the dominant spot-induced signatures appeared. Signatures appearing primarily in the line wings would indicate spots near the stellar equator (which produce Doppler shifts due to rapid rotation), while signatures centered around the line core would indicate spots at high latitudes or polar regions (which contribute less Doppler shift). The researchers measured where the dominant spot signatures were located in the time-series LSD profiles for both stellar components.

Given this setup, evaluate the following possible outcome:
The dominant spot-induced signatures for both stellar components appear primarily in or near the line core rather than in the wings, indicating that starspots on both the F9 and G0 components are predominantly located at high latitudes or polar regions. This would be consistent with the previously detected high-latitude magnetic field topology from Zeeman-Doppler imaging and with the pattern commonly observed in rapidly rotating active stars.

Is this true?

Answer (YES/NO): YES